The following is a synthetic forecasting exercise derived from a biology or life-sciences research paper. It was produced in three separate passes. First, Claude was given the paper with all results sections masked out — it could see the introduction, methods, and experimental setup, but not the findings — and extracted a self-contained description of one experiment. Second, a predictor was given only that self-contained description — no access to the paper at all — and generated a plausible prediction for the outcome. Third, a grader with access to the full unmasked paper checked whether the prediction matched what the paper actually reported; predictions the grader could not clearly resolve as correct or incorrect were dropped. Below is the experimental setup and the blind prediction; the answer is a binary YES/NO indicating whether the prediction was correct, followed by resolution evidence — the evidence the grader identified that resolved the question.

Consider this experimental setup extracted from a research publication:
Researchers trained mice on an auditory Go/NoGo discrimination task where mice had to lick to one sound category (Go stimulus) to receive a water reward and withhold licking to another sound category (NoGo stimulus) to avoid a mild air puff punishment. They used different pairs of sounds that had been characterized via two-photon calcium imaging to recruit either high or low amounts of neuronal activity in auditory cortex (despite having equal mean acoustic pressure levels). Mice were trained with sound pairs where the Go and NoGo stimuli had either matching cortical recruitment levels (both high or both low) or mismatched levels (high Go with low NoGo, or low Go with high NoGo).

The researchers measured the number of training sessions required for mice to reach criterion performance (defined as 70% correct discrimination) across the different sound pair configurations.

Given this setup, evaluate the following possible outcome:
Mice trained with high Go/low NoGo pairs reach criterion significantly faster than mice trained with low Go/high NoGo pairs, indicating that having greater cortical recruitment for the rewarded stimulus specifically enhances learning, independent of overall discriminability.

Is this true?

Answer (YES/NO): NO